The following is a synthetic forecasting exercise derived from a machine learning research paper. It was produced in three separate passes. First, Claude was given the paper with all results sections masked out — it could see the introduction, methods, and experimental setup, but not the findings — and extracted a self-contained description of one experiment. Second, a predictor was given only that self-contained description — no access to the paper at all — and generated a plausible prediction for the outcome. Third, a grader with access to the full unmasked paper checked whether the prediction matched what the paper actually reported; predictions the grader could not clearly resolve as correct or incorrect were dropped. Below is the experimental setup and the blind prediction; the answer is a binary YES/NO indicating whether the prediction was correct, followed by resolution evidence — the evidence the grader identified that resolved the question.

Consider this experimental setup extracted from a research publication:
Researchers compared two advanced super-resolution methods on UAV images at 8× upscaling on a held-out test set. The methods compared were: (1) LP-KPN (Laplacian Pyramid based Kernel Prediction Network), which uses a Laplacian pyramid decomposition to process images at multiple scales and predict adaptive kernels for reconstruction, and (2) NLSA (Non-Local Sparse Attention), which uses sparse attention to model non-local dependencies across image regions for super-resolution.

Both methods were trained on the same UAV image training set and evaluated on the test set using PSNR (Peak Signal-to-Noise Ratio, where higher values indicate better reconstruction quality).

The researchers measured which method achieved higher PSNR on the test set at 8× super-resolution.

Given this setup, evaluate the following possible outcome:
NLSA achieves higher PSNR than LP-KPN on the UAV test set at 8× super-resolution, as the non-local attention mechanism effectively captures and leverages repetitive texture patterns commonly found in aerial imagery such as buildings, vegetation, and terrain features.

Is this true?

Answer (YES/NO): NO